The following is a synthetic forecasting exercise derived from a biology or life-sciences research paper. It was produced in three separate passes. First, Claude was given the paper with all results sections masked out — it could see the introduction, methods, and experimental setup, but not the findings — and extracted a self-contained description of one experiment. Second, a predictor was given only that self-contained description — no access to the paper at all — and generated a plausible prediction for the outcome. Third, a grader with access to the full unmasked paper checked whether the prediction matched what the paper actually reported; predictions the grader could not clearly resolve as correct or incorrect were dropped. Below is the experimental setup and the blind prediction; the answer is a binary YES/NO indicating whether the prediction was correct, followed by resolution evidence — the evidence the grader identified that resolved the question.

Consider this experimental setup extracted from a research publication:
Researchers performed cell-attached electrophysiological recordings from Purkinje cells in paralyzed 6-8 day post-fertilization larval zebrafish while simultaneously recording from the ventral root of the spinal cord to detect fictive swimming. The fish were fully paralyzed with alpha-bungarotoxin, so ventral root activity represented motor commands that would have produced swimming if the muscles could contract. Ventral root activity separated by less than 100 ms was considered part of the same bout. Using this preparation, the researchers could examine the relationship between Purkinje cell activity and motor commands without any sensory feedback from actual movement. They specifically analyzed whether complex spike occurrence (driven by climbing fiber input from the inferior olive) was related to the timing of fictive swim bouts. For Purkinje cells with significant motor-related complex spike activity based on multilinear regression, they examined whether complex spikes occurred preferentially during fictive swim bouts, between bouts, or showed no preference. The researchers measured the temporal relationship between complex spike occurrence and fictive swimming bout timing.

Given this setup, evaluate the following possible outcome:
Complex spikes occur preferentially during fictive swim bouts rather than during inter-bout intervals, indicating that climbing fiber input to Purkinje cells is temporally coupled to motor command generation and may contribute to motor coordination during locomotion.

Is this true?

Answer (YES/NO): NO